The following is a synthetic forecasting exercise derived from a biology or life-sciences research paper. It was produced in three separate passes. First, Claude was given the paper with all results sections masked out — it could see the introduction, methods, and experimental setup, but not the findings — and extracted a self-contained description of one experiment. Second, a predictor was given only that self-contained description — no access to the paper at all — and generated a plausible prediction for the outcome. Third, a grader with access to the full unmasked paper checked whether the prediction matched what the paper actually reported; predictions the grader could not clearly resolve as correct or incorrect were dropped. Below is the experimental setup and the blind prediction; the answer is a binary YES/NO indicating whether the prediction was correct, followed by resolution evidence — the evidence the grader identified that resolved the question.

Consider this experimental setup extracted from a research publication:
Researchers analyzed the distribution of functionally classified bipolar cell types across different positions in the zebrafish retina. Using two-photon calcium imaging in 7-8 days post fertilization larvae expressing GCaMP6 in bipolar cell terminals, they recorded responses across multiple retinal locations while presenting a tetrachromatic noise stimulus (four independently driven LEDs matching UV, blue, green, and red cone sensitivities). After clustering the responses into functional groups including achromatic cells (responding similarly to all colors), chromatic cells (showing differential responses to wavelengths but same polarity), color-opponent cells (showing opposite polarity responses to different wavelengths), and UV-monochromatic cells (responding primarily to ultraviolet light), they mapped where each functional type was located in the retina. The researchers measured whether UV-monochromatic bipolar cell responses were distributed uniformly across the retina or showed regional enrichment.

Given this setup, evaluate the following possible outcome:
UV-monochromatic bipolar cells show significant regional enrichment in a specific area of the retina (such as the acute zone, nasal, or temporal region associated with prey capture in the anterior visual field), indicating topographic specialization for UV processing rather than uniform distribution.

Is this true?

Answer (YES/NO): YES